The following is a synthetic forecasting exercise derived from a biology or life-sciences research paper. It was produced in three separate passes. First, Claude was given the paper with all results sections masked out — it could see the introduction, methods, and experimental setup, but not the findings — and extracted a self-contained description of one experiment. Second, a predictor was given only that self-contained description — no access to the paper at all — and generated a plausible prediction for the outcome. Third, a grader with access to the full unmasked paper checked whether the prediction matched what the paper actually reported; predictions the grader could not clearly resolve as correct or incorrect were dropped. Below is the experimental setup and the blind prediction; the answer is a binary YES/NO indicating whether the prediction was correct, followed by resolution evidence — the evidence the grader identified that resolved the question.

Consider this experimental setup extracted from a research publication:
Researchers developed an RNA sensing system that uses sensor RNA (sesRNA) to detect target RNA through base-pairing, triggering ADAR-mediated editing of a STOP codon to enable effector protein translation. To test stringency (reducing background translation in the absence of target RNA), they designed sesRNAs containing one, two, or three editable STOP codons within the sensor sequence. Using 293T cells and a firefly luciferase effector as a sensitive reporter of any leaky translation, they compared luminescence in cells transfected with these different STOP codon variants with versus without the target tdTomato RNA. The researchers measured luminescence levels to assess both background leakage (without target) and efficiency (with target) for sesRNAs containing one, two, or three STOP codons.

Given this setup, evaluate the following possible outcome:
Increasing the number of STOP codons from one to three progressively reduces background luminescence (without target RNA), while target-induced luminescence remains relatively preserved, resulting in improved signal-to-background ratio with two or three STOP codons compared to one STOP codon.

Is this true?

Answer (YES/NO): NO